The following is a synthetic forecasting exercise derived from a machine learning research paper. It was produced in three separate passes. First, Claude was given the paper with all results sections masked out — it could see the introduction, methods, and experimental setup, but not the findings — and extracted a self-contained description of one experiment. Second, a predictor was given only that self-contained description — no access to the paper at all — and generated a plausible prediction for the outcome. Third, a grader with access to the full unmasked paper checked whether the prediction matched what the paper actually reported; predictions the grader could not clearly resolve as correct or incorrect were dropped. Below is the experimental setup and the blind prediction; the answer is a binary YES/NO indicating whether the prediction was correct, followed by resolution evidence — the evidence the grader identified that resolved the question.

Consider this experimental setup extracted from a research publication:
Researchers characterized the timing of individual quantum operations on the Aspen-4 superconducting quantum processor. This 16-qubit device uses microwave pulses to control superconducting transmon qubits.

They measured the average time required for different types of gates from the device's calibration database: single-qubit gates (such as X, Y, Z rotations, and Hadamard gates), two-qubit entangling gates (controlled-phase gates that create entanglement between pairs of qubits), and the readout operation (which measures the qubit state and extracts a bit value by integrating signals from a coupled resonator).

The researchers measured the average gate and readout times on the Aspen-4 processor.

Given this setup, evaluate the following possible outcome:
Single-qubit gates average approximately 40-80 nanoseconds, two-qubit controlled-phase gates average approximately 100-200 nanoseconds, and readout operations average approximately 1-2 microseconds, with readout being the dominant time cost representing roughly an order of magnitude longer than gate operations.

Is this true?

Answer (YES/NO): NO